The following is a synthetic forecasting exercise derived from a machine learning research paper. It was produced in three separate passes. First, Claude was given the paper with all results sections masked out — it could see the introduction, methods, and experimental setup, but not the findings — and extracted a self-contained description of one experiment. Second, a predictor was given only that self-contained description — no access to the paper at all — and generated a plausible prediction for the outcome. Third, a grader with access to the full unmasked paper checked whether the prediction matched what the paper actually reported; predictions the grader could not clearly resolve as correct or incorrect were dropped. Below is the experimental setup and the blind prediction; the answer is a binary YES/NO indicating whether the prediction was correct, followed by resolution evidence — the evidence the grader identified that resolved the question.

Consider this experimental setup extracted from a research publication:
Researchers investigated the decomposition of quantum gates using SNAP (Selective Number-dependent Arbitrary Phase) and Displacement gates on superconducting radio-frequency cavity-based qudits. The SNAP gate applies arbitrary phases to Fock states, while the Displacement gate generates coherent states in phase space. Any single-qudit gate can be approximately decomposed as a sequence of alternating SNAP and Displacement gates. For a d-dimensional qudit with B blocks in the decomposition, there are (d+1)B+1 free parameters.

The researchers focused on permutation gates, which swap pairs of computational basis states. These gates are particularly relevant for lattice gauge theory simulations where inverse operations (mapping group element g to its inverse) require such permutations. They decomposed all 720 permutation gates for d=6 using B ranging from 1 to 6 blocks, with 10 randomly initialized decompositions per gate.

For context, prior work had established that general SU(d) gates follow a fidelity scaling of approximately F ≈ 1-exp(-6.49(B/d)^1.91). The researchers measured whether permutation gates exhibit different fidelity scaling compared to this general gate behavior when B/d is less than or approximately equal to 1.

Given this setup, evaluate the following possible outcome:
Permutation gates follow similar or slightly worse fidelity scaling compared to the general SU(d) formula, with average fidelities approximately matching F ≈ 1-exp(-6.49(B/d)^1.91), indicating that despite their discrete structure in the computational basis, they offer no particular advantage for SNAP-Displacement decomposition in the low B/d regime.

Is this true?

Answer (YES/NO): NO